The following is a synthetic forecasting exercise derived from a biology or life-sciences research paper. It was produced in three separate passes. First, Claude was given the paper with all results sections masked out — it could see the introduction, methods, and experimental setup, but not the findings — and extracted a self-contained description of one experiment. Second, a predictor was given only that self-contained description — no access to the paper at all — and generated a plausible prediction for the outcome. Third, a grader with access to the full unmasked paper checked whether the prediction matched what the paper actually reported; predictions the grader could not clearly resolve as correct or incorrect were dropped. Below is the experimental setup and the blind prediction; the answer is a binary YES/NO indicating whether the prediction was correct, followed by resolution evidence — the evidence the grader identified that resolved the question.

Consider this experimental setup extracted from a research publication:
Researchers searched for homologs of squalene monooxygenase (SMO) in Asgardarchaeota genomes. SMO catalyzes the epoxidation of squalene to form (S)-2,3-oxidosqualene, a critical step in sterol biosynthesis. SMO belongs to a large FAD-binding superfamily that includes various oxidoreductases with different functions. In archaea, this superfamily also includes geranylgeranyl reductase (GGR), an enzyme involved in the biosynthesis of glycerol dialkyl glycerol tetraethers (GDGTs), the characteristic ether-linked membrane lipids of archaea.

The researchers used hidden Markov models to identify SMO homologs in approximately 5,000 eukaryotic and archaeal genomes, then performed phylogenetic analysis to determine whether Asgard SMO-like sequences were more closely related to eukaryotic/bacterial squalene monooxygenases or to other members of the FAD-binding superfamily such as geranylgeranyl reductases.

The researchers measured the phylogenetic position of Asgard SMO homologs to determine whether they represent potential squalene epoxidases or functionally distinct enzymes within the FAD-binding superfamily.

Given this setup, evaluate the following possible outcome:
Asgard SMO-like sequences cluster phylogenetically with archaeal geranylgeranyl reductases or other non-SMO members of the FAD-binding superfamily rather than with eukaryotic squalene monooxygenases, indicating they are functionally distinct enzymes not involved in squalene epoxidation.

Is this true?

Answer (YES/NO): YES